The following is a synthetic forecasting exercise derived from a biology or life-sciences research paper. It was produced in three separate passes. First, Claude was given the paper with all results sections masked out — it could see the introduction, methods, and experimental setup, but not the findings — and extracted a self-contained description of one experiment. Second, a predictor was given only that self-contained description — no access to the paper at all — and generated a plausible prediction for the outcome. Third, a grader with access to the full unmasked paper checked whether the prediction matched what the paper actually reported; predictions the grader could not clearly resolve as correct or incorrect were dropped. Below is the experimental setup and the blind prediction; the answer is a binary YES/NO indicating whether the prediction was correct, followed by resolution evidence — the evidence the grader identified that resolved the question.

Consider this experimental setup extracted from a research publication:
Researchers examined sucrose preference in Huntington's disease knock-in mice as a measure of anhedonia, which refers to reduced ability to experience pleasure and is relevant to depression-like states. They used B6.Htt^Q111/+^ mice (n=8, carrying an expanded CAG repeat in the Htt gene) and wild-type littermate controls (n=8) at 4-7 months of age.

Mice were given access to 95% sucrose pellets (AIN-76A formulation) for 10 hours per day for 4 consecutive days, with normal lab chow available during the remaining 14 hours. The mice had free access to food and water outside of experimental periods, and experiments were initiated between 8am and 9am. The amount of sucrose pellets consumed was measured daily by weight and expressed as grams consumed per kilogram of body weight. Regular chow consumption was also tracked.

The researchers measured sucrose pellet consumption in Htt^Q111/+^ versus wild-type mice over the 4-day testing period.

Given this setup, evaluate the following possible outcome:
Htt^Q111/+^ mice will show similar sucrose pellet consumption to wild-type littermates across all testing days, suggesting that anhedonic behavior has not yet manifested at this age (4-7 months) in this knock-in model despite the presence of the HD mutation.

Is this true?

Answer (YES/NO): NO